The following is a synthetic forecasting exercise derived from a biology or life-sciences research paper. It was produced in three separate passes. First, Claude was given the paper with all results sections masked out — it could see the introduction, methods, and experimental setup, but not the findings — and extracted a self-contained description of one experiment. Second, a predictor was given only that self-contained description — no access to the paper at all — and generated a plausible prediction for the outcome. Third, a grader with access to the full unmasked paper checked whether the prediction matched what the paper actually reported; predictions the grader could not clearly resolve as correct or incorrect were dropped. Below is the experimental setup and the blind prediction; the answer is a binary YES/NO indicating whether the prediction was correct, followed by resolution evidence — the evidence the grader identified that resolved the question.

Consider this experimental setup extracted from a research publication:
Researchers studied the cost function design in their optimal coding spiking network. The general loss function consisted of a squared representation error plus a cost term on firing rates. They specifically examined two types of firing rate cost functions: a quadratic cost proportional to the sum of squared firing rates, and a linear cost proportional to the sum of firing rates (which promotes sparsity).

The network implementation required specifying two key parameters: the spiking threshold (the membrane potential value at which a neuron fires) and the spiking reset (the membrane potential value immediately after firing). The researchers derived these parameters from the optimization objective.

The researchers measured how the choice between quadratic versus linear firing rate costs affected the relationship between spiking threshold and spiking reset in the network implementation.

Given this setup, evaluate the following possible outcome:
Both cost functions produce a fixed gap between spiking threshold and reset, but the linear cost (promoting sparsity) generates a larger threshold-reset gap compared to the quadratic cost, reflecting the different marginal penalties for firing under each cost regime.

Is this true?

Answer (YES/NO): YES